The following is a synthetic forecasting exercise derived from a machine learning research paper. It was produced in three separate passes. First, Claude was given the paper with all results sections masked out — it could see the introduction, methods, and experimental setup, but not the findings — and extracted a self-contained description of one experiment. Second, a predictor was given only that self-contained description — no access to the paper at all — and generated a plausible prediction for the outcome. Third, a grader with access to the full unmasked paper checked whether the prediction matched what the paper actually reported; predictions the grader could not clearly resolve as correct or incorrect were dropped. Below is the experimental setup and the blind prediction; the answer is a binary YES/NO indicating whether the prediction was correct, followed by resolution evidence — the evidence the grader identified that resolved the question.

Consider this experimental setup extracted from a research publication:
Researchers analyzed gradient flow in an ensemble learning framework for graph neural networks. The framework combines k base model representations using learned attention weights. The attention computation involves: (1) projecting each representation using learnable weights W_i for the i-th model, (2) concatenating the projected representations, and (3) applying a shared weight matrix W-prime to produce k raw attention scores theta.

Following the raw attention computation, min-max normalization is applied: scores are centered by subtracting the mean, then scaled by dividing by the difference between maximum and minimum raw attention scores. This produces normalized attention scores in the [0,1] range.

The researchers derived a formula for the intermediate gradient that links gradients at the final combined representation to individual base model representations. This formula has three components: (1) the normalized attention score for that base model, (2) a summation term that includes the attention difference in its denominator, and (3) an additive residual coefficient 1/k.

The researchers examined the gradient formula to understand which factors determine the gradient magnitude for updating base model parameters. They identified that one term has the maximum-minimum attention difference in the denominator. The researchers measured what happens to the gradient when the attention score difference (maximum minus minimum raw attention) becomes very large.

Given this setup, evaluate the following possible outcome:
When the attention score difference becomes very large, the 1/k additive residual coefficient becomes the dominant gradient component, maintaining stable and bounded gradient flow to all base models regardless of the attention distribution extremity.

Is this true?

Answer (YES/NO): YES